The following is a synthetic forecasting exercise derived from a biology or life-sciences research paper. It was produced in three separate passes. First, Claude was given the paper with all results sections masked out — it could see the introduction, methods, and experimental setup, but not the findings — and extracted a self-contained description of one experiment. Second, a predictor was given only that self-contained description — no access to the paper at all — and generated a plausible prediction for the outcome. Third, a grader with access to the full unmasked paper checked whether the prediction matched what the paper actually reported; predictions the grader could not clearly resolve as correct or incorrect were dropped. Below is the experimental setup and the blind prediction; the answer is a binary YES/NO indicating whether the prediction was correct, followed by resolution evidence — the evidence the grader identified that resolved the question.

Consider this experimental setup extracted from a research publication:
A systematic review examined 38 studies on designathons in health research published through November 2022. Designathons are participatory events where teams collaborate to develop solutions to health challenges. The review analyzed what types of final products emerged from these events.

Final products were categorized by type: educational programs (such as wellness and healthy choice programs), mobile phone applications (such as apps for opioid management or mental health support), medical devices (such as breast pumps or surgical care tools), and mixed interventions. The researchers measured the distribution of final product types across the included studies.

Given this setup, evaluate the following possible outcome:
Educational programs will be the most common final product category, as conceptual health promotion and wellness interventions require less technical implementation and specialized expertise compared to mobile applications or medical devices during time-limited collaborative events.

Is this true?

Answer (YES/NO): NO